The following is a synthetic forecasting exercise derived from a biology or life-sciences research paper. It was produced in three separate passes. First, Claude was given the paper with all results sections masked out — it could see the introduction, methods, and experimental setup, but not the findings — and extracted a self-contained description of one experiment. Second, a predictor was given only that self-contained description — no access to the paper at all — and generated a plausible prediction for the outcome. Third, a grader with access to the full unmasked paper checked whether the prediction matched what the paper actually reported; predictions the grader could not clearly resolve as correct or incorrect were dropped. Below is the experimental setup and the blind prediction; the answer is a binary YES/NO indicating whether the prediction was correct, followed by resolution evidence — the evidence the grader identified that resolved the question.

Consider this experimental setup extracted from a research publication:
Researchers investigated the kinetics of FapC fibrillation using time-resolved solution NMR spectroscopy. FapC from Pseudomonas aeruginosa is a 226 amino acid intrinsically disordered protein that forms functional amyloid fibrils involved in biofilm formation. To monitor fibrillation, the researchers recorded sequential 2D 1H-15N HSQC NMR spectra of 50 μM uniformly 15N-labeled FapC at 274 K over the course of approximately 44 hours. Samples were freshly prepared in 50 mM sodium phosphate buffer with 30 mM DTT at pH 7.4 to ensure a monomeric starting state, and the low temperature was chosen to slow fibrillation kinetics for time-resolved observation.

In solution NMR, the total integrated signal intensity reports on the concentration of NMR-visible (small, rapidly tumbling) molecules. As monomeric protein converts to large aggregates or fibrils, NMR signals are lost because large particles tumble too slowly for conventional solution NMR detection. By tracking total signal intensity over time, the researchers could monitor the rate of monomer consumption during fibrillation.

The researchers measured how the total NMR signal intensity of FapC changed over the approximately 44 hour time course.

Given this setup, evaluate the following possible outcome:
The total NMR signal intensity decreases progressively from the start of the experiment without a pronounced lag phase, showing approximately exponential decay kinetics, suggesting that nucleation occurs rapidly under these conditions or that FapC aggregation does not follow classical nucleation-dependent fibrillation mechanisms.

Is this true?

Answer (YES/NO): YES